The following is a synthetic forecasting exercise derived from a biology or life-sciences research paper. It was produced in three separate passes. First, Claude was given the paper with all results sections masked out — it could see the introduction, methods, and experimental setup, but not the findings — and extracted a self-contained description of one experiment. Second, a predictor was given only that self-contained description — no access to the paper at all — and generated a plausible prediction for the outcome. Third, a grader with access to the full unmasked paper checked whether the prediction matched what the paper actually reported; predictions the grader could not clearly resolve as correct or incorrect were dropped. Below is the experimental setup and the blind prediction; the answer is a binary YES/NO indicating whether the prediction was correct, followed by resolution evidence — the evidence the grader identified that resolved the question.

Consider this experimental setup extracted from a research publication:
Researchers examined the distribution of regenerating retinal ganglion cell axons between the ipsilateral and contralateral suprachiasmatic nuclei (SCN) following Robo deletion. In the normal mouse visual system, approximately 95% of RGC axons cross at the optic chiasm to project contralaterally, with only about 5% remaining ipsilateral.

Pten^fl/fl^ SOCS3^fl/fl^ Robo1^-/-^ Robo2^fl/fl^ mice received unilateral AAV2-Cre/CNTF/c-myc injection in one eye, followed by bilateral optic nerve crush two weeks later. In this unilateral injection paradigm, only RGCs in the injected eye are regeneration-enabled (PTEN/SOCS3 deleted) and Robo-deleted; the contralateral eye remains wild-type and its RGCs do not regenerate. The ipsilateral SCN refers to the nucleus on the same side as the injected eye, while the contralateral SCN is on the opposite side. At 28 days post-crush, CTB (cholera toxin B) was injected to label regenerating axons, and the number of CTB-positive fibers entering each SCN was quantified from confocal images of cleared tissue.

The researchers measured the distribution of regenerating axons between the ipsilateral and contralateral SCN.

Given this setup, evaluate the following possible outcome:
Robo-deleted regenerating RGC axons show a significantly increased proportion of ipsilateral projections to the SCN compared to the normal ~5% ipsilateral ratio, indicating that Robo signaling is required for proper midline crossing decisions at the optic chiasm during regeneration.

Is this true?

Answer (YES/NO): NO